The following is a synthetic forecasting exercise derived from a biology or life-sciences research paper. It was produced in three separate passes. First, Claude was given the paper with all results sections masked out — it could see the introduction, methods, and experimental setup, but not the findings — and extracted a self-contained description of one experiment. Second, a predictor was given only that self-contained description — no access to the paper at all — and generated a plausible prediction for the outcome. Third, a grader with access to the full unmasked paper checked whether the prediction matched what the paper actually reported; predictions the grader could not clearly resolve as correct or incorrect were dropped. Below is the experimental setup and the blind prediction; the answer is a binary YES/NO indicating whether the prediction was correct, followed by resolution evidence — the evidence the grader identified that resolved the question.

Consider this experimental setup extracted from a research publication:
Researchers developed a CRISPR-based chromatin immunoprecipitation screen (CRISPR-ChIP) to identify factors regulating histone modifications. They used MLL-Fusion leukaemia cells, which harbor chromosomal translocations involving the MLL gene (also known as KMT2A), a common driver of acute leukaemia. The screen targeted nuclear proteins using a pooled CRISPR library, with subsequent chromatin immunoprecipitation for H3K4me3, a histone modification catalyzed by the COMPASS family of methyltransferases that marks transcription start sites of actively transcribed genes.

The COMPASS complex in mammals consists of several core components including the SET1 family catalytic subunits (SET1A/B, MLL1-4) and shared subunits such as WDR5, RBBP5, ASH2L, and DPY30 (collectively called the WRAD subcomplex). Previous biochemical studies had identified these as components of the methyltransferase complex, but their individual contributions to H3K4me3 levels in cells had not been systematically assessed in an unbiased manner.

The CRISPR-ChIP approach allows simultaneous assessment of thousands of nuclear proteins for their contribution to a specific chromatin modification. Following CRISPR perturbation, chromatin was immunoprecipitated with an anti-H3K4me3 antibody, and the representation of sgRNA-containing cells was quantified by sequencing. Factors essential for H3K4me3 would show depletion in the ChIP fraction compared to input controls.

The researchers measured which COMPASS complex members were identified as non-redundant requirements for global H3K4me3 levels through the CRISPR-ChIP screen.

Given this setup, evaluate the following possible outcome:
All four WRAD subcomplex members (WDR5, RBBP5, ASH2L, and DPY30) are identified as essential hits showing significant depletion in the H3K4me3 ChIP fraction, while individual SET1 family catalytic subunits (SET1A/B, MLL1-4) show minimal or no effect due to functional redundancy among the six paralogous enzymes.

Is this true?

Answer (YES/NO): YES